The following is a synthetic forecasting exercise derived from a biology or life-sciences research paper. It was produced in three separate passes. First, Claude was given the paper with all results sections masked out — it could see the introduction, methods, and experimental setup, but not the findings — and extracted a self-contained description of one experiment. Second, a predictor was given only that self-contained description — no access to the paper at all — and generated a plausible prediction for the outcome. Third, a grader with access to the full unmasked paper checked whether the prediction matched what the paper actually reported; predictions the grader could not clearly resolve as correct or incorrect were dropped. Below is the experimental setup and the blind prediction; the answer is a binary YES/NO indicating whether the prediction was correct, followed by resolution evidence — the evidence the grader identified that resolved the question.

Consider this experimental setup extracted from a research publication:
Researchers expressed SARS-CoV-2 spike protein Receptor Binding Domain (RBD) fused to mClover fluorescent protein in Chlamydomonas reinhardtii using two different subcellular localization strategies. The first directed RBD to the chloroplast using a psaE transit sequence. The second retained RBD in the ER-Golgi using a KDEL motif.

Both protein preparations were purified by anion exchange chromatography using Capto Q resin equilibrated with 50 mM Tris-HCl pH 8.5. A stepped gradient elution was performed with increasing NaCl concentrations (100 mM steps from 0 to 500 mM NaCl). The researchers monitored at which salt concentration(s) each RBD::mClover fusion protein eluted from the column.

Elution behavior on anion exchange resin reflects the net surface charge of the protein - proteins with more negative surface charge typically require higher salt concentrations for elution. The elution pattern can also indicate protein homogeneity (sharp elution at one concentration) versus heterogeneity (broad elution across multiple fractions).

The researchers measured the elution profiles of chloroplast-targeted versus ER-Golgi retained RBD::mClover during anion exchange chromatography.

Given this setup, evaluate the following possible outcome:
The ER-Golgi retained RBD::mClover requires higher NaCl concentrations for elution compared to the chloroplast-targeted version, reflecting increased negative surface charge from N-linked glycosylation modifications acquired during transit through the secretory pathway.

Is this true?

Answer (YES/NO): NO